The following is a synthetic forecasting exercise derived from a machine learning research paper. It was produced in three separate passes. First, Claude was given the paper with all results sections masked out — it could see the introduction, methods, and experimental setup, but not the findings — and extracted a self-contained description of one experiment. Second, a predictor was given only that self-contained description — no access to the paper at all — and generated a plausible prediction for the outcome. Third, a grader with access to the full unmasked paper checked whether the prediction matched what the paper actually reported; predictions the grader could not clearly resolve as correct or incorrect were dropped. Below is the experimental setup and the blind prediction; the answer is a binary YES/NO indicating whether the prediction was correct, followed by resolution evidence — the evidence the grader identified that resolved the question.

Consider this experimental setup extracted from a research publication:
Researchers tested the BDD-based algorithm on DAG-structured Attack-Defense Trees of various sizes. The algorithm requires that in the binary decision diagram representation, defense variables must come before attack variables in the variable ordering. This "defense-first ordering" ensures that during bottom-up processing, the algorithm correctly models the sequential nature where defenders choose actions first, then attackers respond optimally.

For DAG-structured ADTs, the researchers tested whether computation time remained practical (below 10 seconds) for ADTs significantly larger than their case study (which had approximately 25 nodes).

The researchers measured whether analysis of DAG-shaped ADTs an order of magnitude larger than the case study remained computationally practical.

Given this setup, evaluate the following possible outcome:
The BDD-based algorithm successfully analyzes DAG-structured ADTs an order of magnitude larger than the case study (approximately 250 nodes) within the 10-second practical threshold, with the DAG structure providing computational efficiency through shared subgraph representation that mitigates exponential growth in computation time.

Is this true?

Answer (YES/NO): YES